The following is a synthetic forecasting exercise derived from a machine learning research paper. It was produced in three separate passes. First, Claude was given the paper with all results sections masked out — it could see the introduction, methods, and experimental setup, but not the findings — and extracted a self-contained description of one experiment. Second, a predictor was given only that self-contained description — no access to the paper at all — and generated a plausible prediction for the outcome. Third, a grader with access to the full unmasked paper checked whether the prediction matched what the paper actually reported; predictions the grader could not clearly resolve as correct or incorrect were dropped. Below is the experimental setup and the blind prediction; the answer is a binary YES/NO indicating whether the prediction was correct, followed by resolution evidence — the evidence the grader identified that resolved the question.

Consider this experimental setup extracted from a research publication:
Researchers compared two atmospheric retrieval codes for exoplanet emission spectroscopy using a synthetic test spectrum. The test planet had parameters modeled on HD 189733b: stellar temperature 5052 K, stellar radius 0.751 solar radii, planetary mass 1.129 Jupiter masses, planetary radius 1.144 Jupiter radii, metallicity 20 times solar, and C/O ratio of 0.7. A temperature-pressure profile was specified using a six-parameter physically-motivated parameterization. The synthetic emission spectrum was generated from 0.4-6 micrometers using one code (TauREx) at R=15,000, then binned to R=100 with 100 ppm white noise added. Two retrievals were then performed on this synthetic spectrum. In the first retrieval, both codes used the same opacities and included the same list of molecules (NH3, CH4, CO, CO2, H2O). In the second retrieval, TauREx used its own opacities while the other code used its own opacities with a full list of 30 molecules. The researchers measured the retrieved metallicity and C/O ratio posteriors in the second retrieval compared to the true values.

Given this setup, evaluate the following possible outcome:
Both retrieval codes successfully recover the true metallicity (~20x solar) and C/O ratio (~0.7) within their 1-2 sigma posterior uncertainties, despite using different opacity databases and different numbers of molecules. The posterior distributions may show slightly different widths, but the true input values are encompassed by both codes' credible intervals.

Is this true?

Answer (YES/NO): NO